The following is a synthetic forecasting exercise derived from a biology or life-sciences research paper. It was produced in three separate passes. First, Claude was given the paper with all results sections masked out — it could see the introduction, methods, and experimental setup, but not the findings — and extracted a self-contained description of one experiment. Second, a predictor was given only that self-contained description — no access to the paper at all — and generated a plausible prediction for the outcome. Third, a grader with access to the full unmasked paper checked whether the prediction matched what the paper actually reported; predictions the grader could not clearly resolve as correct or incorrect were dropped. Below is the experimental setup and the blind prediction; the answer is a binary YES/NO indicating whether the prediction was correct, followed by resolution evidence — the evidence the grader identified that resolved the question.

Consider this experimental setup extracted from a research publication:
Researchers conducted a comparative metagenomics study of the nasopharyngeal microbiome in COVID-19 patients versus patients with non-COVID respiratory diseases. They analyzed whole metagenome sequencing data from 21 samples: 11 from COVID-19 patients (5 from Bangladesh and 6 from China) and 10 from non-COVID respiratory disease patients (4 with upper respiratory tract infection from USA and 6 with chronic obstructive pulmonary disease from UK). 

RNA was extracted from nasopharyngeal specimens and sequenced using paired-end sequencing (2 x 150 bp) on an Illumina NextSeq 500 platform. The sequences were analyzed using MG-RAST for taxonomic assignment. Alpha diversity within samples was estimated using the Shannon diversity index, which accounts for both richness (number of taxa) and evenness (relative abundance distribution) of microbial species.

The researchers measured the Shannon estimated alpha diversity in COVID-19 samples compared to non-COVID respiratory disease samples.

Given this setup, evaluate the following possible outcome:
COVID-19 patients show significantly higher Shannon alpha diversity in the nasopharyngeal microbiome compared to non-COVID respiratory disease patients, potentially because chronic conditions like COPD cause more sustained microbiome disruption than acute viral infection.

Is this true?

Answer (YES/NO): YES